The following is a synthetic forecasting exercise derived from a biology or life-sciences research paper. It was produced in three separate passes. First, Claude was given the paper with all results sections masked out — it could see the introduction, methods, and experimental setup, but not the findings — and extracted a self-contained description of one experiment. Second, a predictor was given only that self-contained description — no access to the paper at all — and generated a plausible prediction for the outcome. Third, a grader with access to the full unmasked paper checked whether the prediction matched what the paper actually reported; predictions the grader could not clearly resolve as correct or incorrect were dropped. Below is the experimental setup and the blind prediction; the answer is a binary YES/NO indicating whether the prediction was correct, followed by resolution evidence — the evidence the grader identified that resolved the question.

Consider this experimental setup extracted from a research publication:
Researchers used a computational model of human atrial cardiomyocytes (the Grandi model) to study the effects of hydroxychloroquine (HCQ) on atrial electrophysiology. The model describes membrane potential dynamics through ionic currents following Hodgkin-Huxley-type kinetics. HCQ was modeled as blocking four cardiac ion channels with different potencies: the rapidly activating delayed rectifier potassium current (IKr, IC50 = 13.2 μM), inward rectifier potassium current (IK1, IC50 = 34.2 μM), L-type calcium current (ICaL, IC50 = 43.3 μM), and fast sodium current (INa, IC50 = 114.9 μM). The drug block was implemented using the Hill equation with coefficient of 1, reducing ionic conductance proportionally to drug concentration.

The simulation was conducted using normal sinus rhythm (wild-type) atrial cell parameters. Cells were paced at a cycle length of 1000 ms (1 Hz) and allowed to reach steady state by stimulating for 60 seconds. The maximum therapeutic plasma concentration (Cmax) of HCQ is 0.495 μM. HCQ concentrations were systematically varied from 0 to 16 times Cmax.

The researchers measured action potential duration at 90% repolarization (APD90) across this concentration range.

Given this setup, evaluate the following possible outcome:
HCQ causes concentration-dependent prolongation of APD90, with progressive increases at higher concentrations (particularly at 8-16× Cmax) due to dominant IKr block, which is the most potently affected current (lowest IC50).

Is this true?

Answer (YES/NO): YES